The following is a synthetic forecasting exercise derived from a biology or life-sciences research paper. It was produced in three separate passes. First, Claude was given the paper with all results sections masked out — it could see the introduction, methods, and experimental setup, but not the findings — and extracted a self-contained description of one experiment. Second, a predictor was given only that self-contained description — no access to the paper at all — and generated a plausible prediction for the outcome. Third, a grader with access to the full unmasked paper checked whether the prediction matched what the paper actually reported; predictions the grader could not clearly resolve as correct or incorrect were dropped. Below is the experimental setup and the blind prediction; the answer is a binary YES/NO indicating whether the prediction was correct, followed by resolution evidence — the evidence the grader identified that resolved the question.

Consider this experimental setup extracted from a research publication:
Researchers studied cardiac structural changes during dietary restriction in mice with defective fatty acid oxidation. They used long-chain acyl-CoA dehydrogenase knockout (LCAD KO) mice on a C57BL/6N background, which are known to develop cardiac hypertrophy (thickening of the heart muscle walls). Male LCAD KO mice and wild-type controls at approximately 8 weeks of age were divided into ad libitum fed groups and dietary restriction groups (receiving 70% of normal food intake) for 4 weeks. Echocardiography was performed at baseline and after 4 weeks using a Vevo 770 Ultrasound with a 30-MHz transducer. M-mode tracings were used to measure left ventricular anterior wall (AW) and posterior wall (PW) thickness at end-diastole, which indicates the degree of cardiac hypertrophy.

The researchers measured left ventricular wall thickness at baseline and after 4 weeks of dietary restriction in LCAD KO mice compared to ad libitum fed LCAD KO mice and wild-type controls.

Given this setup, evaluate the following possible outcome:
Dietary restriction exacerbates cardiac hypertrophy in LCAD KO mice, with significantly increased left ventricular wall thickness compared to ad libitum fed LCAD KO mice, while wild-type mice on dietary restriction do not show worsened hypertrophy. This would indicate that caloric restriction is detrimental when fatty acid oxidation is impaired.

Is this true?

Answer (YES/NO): NO